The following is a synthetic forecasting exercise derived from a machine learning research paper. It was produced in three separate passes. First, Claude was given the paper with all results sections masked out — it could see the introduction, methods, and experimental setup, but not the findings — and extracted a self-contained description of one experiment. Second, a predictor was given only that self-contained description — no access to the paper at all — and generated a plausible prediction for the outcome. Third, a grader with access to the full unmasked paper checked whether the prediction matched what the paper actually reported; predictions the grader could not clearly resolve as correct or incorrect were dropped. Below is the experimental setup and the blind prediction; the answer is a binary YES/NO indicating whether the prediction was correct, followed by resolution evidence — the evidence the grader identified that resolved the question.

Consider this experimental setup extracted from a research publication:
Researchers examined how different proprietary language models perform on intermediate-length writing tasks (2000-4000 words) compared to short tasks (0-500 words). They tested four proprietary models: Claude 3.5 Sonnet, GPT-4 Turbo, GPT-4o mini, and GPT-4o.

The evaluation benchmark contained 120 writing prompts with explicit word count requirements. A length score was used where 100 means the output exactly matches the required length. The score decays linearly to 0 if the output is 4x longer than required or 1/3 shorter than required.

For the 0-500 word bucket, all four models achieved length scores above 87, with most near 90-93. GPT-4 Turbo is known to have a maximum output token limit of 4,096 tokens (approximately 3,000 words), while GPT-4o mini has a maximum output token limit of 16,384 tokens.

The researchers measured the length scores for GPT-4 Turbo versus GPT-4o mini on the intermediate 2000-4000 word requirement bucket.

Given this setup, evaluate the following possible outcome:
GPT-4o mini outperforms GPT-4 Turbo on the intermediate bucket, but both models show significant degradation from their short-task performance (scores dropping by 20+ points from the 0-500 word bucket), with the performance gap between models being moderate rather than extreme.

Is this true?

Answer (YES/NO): NO